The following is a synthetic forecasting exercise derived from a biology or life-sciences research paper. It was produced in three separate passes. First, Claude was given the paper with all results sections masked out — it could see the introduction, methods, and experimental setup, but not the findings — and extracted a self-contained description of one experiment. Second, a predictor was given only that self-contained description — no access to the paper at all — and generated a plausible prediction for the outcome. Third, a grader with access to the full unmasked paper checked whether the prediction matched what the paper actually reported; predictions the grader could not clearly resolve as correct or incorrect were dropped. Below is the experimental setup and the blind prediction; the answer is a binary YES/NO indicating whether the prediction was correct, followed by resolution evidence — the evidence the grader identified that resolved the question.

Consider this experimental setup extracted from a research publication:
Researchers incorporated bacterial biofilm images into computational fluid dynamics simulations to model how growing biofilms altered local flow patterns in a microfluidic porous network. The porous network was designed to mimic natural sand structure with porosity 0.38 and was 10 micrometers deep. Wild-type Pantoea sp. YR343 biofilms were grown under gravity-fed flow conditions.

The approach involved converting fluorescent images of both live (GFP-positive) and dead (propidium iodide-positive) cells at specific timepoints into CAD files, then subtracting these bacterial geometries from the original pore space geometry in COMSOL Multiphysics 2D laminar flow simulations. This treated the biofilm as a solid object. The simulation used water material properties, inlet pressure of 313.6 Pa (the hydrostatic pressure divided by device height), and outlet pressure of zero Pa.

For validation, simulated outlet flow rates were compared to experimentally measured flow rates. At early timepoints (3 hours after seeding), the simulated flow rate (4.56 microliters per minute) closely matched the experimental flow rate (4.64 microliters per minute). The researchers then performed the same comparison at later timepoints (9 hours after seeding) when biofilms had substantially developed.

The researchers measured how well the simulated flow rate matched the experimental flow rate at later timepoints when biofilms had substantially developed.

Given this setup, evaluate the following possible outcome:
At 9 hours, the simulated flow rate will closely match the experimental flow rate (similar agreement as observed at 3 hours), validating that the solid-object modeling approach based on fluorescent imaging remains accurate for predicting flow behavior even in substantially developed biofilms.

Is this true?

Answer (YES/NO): NO